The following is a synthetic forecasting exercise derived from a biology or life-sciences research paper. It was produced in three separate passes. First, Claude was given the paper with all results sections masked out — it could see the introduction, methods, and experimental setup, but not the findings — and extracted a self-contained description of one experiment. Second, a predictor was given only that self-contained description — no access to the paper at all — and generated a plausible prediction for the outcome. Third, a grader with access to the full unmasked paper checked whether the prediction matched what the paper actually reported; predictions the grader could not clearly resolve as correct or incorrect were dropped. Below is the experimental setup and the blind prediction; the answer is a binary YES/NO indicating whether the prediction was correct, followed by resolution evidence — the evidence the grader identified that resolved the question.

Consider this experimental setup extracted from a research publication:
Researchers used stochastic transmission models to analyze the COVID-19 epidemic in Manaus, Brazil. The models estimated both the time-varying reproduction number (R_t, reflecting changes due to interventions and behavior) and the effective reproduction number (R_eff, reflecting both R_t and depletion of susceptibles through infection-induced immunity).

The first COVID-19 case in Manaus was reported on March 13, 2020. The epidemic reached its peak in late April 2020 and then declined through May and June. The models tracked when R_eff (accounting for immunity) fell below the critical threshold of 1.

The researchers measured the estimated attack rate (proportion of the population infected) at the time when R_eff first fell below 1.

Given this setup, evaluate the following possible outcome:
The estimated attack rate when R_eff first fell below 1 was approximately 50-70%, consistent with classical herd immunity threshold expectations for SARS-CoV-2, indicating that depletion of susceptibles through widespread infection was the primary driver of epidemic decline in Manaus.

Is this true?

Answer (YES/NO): NO